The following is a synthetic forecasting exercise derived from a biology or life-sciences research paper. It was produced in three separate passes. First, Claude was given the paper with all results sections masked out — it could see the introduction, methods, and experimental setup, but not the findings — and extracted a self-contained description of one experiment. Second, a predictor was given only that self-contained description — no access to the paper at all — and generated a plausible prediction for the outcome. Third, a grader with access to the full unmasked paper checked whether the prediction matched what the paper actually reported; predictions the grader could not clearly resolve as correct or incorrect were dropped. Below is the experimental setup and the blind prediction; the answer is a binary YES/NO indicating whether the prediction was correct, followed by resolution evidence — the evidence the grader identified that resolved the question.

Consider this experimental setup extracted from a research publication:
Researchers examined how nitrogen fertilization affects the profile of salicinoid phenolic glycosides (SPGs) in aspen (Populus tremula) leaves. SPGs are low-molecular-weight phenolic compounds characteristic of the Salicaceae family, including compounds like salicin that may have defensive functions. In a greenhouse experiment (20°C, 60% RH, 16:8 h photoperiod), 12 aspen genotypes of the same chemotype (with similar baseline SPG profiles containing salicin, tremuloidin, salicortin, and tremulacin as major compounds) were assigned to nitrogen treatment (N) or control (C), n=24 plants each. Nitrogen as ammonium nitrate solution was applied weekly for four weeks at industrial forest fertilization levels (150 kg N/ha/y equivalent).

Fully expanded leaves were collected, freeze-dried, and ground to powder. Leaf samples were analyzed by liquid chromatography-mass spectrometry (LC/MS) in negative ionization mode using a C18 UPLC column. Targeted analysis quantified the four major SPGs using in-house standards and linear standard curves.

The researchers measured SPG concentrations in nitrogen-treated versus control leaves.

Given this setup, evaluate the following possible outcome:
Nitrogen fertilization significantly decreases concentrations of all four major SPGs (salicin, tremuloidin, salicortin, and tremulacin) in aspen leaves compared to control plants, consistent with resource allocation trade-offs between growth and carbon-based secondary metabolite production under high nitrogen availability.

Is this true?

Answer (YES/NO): NO